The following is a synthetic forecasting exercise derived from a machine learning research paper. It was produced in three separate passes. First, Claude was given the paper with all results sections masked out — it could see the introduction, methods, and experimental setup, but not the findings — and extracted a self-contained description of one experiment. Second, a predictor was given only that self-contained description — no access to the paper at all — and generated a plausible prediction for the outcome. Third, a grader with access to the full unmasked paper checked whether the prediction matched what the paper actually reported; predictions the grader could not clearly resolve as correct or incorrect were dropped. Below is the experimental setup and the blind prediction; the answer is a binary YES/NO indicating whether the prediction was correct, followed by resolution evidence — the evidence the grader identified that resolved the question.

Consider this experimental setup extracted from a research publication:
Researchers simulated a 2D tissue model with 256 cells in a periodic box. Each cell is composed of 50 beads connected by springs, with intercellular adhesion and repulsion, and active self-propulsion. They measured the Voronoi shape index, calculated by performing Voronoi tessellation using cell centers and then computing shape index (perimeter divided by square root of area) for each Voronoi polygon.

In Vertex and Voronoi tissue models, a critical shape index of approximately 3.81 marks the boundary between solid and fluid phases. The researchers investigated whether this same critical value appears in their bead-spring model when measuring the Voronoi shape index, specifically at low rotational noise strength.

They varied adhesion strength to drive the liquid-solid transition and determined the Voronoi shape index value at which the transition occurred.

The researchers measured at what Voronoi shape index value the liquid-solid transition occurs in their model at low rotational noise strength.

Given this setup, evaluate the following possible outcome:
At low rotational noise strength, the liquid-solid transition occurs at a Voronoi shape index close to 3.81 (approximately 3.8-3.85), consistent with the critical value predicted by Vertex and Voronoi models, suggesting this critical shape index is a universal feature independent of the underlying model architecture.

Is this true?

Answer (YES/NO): YES